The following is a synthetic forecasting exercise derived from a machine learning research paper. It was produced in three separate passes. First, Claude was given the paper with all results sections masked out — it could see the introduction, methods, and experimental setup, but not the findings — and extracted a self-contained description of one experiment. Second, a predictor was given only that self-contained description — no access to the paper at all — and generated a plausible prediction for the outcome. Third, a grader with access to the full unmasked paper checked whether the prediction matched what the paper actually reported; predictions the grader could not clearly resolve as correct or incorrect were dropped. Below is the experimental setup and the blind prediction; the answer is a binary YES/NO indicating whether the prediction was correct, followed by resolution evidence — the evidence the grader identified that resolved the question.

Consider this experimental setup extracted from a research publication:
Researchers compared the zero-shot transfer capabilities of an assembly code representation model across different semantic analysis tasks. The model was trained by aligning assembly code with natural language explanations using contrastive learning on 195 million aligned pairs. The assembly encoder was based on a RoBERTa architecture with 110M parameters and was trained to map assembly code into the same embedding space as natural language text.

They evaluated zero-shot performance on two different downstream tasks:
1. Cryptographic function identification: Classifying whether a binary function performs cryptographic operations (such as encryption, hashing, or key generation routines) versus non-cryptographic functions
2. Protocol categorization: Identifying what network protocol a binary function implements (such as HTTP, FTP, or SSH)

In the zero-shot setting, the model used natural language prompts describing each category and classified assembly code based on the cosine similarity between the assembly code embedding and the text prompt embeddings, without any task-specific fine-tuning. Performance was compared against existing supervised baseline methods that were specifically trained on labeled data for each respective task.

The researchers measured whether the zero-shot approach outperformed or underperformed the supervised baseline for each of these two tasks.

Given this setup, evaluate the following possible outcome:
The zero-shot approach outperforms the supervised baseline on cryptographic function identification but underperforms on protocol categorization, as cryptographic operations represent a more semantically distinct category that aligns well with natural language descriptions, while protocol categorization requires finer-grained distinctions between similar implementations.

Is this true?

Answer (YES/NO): NO